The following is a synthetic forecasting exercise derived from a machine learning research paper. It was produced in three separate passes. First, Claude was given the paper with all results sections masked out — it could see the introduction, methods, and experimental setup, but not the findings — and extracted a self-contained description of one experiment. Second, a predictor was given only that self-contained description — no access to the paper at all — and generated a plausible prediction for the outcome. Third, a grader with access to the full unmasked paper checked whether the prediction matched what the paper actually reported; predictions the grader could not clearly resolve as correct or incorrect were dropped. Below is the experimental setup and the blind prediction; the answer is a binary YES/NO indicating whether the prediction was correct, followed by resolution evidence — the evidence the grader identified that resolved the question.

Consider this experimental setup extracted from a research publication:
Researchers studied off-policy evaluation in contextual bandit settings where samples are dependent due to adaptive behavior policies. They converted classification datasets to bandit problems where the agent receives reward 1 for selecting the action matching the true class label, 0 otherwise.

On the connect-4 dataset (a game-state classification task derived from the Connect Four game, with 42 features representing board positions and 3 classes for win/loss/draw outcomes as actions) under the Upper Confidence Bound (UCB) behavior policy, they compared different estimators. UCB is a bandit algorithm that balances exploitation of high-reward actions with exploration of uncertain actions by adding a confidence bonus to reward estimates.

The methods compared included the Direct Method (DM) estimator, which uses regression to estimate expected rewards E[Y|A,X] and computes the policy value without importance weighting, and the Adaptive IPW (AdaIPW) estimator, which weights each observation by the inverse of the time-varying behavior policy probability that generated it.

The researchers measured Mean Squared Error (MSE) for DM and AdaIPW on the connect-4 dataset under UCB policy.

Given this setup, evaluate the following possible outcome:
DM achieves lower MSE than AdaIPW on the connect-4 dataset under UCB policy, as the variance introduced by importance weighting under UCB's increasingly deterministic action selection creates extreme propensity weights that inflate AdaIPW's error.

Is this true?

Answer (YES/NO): YES